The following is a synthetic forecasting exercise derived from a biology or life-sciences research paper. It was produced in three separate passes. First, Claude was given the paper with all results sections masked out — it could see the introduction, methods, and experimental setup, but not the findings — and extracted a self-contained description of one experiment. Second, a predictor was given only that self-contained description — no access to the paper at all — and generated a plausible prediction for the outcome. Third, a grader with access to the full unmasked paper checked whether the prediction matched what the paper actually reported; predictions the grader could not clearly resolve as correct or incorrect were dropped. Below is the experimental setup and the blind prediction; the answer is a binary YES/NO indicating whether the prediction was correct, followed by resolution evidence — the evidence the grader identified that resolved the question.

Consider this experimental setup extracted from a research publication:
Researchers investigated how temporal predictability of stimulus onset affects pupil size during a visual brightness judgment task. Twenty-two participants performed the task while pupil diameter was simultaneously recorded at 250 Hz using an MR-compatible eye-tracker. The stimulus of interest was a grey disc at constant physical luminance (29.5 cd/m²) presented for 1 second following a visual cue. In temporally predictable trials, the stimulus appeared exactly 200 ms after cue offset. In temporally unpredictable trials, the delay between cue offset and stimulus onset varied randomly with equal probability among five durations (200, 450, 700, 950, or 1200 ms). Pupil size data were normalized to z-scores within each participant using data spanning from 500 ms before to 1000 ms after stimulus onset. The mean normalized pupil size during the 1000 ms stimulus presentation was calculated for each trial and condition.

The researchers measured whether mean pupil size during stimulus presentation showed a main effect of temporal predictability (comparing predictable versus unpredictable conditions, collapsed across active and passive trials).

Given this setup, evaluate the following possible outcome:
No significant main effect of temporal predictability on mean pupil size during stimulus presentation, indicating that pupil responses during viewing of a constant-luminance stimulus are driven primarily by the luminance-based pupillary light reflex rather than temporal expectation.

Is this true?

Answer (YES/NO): NO